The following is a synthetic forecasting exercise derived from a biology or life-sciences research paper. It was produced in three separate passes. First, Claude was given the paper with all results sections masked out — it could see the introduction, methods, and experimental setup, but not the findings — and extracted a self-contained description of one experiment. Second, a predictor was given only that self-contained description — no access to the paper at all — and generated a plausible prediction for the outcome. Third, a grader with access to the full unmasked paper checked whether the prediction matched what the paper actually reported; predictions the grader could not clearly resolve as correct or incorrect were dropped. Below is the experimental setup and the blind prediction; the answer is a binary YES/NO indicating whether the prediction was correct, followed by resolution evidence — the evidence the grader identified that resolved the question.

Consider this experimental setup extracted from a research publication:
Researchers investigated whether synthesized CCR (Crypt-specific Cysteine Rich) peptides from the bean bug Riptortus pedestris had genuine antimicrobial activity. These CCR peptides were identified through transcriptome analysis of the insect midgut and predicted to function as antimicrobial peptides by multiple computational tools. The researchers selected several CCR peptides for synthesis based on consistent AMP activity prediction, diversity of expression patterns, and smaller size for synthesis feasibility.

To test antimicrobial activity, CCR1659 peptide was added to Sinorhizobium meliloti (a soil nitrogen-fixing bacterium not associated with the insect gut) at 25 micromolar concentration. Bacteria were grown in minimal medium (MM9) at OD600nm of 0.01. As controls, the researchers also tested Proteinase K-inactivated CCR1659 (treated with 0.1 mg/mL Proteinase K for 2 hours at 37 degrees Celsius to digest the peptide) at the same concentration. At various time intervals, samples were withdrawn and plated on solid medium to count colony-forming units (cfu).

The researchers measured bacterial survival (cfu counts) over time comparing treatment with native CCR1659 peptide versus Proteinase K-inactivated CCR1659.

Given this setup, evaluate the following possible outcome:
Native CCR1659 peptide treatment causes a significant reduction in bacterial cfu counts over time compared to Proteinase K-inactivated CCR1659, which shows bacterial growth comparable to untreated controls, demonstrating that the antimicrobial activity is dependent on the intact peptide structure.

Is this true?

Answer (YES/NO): YES